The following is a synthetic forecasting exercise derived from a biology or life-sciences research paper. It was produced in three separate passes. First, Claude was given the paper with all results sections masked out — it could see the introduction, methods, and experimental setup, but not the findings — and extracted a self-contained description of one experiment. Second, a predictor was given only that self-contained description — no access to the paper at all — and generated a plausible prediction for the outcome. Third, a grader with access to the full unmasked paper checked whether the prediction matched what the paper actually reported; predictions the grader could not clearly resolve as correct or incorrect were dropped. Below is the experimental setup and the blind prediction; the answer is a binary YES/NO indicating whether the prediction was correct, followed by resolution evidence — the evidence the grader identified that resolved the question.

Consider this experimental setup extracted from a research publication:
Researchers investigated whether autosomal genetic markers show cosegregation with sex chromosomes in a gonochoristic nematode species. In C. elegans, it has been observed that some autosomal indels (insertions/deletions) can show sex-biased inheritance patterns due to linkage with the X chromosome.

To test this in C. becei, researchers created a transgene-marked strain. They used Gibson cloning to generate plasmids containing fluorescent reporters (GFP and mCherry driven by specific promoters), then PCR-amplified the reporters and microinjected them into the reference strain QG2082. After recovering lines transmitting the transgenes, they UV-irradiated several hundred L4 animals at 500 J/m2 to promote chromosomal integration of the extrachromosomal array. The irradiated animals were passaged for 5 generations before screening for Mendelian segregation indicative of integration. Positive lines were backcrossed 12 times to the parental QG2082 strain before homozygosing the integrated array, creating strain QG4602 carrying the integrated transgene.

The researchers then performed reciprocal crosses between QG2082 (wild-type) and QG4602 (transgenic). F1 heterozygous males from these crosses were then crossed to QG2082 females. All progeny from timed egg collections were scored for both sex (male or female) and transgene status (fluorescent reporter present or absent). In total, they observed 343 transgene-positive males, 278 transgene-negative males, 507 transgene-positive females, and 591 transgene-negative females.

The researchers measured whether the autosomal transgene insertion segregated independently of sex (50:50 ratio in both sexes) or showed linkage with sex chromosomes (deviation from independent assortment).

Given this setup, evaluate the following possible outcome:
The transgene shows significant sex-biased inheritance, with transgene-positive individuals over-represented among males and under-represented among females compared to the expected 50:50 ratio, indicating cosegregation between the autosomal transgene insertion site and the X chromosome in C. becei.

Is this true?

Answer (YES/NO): YES